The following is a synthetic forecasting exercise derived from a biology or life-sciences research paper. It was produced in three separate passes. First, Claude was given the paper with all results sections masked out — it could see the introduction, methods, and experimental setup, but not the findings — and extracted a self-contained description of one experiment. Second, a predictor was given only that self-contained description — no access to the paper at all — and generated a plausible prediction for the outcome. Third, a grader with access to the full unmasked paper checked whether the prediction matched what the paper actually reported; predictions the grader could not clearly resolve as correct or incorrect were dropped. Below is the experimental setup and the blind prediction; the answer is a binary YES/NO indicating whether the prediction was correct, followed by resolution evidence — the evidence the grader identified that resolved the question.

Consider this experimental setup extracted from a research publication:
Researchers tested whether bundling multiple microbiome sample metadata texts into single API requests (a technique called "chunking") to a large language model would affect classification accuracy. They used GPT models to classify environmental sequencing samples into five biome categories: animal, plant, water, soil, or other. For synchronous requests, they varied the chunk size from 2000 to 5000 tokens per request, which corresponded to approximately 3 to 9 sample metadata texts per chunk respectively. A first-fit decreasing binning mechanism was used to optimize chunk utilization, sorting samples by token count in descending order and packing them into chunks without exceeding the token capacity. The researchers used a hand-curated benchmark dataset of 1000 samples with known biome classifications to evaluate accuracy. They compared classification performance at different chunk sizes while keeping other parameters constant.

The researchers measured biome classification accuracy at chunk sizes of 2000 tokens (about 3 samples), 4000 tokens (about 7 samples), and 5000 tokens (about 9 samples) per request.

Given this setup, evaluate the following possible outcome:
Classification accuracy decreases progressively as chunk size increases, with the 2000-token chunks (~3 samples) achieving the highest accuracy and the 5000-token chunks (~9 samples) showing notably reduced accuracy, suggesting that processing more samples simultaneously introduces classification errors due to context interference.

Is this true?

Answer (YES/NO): NO